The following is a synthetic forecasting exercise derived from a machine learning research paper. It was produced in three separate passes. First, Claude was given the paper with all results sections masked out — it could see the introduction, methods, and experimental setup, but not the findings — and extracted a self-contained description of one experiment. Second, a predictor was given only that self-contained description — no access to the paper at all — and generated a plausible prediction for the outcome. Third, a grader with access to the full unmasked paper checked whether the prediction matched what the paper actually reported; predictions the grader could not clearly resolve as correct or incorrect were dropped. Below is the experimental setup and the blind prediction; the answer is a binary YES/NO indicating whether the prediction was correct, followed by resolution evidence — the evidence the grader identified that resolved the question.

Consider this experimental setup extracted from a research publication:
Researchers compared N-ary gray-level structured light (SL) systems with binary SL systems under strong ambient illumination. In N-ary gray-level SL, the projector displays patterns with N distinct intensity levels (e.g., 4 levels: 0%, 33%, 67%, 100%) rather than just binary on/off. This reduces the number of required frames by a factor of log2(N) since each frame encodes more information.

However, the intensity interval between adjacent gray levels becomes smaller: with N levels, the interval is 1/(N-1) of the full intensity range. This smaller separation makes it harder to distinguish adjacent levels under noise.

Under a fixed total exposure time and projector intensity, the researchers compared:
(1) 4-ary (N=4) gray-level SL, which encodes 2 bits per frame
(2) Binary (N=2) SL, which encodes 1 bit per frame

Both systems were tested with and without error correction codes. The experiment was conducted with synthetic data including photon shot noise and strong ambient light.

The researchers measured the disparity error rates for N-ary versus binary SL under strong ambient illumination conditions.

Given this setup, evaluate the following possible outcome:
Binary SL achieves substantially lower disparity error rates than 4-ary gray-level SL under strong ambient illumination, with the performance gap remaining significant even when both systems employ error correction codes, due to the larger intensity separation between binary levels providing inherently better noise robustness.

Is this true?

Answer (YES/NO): YES